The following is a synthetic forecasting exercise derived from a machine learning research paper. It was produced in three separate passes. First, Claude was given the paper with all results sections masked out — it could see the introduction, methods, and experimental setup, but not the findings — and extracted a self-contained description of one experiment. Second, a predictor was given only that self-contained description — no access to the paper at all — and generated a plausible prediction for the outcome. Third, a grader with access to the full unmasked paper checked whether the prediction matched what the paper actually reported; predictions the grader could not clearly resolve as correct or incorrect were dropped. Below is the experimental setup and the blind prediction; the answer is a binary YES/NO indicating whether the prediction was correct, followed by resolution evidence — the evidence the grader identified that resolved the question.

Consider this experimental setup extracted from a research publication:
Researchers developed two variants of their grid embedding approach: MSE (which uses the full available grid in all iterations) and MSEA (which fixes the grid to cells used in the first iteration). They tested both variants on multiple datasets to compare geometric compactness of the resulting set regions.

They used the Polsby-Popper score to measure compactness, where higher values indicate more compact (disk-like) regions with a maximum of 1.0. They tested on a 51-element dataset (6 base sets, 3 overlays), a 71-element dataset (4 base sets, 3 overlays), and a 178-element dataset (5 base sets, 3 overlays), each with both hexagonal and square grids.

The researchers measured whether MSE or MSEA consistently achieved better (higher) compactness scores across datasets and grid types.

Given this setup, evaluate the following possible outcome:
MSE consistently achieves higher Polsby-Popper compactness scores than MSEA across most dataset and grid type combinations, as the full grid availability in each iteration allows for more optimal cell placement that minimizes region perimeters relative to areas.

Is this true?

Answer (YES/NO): YES